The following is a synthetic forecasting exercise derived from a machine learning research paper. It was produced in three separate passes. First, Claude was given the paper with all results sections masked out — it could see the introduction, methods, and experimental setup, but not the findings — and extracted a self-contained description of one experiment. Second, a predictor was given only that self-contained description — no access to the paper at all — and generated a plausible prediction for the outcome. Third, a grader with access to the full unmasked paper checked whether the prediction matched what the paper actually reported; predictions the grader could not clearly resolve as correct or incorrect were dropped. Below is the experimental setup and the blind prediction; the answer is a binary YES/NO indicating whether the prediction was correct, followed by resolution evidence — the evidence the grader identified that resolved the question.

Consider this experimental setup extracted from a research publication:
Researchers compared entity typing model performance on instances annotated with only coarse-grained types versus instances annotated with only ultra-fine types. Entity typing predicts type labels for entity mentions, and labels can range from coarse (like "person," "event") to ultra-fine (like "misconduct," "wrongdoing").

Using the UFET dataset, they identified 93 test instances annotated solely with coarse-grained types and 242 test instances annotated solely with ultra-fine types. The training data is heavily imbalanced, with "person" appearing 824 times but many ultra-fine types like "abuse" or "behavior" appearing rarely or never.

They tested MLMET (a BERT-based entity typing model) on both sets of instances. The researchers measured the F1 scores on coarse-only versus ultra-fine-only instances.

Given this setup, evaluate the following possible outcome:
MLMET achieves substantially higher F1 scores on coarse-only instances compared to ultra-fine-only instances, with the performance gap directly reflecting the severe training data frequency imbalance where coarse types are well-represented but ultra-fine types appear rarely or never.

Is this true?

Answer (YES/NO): YES